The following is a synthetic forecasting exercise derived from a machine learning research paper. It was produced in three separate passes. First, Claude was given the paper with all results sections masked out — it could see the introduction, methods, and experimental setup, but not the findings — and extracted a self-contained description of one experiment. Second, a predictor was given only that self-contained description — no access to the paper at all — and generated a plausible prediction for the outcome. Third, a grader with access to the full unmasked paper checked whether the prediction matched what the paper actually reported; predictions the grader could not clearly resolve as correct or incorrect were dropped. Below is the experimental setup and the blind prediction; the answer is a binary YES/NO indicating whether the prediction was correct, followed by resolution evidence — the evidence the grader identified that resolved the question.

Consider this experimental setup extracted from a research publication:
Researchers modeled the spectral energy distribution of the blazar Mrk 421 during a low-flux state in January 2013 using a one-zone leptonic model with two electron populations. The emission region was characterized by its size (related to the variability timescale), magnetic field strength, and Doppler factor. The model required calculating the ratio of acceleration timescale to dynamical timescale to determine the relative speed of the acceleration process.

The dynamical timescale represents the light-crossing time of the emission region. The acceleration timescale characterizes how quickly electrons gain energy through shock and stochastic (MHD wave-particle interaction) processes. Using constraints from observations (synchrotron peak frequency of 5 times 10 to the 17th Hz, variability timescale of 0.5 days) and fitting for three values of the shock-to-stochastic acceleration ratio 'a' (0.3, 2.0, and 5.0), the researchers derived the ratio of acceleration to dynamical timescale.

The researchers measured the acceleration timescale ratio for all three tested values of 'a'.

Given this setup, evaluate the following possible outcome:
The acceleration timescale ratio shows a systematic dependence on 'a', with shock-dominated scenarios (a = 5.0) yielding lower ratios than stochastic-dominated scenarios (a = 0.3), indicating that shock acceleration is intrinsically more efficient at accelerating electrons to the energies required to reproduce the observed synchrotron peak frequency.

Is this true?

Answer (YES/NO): NO